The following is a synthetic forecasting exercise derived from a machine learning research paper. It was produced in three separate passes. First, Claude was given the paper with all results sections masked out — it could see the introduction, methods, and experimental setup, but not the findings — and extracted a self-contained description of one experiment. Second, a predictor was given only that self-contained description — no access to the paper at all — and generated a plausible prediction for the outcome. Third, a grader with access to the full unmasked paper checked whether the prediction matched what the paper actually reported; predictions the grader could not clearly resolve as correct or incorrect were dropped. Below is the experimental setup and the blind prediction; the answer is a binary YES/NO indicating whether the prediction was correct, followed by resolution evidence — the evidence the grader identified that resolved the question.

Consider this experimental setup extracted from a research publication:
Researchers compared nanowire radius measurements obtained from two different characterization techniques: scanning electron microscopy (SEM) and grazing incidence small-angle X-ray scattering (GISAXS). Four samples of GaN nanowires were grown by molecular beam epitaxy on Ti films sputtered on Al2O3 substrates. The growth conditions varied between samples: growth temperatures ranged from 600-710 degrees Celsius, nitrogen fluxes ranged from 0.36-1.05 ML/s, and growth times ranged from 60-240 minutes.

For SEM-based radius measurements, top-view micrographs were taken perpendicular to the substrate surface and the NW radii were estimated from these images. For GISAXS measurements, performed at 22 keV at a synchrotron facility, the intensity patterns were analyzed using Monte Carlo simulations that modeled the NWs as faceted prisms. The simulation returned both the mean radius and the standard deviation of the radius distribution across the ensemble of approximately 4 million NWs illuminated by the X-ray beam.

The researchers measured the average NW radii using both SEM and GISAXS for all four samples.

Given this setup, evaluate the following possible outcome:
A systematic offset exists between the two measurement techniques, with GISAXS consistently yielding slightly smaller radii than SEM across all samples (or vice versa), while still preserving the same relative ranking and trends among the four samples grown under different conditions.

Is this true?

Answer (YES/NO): YES